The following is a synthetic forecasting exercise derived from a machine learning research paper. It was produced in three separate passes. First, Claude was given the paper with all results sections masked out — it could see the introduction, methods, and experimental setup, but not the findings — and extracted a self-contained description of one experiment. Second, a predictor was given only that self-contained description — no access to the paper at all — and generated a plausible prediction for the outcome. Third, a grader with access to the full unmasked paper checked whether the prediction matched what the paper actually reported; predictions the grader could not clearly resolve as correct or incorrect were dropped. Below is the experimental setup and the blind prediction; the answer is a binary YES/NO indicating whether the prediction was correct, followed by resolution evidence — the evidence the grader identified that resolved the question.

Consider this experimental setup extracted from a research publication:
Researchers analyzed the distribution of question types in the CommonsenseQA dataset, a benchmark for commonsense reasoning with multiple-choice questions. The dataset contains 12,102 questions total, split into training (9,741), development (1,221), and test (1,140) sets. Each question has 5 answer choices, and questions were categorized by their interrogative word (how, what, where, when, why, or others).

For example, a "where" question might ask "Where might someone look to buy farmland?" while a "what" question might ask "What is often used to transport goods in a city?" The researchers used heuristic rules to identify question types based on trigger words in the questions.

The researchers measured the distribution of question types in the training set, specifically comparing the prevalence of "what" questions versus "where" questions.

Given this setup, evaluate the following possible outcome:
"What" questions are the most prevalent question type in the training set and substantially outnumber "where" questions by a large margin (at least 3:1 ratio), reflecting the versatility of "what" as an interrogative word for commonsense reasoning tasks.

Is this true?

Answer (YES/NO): NO